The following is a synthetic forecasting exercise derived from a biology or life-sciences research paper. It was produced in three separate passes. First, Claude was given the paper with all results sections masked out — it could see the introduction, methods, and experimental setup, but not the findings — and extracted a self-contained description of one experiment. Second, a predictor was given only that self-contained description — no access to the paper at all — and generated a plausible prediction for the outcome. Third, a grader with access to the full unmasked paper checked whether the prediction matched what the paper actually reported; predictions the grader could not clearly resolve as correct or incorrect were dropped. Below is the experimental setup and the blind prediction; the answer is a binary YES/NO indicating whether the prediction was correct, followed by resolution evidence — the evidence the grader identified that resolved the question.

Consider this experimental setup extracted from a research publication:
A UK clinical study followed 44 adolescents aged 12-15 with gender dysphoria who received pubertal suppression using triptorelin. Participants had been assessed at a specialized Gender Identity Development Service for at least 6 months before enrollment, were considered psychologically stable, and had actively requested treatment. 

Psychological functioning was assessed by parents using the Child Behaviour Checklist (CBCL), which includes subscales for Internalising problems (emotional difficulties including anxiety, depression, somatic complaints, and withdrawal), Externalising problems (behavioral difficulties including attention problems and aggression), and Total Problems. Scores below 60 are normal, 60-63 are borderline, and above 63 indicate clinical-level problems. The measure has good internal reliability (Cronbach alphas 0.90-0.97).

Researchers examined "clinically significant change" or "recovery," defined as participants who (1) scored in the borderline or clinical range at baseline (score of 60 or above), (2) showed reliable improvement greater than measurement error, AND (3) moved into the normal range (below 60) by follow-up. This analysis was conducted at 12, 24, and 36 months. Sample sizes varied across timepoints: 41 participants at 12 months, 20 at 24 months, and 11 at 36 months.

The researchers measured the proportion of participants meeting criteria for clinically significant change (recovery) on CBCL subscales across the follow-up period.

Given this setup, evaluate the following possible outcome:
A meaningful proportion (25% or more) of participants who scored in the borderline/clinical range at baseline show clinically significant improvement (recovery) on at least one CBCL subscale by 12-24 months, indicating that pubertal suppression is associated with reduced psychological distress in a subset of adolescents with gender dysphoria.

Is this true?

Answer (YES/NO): NO